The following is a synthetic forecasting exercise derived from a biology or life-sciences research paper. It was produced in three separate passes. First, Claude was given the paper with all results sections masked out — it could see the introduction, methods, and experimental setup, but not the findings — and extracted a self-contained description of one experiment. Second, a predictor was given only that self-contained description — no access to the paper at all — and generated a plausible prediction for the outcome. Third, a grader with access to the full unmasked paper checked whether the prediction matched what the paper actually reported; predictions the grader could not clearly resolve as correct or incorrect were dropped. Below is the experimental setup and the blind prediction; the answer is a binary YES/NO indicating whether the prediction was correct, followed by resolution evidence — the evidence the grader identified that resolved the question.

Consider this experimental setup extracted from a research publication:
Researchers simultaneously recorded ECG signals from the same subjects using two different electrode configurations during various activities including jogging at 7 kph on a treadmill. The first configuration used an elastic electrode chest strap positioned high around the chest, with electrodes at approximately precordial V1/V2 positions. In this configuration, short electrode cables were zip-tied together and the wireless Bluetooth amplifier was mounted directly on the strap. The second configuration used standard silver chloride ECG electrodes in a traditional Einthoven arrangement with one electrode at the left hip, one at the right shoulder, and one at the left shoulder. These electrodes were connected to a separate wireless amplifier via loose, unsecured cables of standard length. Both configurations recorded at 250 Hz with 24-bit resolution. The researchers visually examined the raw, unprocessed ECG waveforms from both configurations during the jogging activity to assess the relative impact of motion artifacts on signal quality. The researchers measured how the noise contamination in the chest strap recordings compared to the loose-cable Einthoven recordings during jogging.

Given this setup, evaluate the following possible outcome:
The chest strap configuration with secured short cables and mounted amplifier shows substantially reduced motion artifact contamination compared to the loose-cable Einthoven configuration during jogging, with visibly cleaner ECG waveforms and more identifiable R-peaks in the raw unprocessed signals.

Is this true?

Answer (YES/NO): YES